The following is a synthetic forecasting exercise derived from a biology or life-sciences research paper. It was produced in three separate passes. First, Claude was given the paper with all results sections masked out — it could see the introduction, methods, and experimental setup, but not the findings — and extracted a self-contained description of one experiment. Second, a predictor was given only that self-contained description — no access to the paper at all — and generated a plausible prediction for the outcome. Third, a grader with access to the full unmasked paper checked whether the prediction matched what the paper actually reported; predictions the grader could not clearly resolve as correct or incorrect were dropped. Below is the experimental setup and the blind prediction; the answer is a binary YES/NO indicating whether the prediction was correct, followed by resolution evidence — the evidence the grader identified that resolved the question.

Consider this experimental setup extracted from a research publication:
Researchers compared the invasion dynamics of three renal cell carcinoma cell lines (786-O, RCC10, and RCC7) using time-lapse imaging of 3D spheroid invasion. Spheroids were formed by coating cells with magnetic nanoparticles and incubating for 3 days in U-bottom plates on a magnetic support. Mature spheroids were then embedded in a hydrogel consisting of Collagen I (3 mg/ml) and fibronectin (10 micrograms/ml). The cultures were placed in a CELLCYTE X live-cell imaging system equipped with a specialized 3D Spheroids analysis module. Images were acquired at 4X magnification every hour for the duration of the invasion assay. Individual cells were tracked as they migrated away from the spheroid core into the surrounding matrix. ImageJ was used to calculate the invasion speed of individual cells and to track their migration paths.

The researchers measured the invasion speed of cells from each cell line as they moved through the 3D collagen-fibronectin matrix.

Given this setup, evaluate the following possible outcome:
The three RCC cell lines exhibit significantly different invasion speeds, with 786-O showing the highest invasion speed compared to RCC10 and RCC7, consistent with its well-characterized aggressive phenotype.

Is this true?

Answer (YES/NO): NO